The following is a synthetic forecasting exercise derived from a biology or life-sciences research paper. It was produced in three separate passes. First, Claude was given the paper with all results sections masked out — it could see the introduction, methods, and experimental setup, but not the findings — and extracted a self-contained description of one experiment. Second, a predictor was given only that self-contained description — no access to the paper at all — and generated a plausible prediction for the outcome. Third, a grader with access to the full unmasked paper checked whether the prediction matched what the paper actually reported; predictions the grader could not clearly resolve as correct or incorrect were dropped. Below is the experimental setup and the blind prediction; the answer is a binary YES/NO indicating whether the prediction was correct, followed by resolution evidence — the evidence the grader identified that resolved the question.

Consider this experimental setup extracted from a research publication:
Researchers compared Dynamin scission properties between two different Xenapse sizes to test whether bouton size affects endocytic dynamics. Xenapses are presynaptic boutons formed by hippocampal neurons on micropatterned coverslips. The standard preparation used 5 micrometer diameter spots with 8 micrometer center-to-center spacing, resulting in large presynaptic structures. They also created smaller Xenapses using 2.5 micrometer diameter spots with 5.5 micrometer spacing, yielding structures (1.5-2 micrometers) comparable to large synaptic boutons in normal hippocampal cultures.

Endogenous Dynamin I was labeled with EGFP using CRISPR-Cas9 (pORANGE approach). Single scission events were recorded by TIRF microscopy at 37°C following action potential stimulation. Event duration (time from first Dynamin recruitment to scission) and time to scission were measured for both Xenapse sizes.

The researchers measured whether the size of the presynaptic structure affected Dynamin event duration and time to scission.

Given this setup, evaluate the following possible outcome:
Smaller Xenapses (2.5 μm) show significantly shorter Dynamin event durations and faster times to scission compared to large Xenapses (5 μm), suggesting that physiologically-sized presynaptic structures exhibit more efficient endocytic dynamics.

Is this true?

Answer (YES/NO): NO